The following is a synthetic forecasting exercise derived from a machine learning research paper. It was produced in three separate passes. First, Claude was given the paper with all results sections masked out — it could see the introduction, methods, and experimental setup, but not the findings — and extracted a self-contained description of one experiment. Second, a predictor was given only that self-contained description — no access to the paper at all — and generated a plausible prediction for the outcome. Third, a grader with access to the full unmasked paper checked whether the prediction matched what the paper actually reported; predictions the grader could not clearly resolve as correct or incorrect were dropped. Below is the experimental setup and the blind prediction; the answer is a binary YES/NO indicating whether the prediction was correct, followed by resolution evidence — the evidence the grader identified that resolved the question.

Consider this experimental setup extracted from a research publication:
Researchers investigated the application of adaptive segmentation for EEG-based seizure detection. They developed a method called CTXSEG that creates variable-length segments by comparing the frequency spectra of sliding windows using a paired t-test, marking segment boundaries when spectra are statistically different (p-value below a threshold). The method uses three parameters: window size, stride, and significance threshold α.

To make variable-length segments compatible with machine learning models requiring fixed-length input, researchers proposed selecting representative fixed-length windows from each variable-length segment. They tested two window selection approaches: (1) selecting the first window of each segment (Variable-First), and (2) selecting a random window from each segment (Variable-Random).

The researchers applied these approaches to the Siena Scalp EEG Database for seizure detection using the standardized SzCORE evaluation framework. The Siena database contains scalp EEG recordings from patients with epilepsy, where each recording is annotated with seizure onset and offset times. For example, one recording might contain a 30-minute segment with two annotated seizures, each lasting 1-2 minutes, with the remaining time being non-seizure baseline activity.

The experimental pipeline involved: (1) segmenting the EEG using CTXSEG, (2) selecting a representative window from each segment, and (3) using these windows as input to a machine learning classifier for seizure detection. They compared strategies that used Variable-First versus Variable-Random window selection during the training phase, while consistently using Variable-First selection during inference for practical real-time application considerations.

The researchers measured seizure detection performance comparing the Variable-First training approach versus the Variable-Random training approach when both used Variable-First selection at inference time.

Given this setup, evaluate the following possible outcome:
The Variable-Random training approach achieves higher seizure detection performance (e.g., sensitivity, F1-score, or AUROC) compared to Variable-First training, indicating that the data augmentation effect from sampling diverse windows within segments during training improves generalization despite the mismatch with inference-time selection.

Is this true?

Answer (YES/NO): NO